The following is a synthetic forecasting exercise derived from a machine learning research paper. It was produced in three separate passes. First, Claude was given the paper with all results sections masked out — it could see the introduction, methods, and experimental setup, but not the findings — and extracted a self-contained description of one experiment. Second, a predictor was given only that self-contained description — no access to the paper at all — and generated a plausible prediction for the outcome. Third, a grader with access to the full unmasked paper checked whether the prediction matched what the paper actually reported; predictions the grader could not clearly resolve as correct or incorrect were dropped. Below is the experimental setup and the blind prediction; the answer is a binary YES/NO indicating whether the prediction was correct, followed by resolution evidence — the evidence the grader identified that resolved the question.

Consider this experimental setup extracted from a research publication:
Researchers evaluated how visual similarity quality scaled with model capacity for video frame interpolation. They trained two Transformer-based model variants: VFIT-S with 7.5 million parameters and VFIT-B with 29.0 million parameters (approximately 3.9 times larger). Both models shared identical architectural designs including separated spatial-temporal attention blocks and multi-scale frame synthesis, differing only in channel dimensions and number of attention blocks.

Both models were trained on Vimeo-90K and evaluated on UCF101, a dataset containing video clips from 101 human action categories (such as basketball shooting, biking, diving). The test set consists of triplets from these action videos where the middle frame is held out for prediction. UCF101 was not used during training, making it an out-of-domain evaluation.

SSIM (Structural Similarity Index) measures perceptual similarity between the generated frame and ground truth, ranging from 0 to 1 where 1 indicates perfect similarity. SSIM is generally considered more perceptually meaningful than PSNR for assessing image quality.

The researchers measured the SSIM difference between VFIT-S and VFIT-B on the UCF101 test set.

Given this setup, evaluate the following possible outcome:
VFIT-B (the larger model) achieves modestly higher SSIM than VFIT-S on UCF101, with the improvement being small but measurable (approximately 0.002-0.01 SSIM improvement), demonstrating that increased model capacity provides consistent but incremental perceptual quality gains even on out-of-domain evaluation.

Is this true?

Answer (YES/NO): NO